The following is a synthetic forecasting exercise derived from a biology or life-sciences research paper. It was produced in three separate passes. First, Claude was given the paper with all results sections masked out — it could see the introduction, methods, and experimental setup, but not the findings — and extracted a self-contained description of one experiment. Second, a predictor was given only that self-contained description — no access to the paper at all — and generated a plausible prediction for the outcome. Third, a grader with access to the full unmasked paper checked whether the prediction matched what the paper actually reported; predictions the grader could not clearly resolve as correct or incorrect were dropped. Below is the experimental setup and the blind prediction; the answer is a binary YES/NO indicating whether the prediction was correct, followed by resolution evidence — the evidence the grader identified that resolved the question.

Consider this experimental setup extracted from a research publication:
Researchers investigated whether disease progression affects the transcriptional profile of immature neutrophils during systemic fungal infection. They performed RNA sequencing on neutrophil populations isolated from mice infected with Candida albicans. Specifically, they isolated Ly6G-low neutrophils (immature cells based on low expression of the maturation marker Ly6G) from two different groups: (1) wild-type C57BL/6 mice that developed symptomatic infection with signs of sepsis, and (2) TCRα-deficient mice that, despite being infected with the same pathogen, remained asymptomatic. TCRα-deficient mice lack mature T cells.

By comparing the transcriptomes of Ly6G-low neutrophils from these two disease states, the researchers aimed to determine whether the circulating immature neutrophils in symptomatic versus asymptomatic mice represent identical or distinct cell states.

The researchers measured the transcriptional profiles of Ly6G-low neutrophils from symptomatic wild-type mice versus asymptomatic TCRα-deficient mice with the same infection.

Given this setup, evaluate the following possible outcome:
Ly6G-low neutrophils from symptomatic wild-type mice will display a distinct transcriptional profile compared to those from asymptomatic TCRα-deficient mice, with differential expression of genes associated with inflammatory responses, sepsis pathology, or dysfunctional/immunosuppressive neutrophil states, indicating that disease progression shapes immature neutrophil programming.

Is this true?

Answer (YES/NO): YES